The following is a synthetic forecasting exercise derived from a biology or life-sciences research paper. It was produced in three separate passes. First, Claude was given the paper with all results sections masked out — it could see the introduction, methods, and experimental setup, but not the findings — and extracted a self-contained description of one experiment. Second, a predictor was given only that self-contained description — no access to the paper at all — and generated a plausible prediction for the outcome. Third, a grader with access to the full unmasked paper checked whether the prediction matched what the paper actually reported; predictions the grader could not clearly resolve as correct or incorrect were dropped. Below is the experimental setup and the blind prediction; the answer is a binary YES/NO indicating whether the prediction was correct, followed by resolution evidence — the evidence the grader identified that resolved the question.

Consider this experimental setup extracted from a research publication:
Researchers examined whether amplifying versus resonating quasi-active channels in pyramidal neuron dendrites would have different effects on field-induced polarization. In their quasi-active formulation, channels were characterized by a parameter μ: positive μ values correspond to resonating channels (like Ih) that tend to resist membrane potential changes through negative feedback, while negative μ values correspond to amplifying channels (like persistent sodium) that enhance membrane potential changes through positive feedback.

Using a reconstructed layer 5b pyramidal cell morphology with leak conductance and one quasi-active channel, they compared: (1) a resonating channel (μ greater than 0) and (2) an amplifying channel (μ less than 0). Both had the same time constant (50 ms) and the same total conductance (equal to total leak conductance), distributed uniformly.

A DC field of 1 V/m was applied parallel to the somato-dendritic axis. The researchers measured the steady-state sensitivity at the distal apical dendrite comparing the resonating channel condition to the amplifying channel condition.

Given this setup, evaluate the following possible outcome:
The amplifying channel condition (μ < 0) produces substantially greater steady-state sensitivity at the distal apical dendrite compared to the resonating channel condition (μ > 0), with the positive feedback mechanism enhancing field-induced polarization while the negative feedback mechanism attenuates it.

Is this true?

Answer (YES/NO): YES